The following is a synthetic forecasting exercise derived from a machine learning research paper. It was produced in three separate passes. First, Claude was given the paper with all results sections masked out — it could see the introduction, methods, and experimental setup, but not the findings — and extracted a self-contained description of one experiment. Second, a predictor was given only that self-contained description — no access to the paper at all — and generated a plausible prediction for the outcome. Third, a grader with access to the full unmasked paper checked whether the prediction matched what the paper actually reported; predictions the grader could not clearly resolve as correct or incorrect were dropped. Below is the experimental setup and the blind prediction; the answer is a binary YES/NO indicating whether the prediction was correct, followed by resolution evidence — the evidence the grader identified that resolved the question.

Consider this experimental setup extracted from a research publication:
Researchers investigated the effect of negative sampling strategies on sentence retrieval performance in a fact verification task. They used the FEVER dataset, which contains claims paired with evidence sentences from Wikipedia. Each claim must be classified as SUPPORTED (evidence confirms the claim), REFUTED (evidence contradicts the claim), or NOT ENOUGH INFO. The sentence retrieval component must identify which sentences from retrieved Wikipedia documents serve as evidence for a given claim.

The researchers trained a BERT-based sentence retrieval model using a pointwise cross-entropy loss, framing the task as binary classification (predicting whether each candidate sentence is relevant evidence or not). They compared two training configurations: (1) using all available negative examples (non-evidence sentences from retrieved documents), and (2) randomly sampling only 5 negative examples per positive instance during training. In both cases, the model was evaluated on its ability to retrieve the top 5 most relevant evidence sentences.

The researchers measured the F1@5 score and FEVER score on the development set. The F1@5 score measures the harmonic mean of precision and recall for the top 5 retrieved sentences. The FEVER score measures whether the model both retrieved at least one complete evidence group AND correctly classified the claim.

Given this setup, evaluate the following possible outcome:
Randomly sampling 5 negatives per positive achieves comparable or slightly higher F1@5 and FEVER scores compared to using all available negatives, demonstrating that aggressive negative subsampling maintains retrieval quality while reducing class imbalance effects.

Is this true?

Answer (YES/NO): YES